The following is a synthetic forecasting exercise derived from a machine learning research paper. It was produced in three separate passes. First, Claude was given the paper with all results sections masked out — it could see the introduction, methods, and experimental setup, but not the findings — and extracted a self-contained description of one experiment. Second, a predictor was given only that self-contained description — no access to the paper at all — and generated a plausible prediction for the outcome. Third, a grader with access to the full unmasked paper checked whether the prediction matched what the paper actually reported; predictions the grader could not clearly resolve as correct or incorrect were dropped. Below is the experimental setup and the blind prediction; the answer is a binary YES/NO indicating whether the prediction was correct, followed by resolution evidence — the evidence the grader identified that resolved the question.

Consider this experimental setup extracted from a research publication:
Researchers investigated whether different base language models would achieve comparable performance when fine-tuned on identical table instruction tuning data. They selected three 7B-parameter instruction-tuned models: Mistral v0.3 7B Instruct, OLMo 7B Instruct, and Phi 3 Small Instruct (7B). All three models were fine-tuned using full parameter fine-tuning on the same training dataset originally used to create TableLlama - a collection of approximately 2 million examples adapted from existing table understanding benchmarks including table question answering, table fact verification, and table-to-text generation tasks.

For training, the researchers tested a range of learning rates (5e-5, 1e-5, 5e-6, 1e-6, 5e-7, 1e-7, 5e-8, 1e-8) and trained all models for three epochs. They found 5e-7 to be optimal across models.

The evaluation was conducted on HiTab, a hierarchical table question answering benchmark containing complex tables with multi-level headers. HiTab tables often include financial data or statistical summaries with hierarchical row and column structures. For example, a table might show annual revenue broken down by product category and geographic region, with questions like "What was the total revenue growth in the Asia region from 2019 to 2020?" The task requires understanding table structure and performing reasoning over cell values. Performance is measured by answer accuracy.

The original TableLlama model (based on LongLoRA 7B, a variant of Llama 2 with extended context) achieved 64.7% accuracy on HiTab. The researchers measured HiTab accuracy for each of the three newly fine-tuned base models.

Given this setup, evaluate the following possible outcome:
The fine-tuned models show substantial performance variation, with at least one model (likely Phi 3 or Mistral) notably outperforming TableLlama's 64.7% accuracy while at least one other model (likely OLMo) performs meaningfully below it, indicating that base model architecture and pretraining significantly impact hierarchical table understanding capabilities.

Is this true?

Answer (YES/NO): NO